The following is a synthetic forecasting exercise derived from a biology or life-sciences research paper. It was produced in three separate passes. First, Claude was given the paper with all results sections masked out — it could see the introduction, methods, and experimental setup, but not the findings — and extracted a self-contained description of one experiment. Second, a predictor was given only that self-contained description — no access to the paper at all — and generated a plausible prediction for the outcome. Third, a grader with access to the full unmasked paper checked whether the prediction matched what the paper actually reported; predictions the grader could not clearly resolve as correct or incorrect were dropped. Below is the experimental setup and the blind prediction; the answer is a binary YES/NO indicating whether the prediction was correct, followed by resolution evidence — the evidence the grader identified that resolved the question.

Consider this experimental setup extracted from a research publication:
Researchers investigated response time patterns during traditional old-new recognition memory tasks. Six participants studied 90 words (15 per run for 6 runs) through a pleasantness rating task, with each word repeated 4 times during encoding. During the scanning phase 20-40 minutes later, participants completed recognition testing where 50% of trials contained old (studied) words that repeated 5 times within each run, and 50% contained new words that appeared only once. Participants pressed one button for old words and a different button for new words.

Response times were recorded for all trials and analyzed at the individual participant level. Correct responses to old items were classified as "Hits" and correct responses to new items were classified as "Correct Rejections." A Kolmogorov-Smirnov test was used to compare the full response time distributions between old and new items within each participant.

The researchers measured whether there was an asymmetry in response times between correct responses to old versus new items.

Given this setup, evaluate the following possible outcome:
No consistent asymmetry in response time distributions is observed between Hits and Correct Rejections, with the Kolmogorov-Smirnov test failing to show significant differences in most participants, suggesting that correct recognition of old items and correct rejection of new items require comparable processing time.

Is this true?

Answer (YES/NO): NO